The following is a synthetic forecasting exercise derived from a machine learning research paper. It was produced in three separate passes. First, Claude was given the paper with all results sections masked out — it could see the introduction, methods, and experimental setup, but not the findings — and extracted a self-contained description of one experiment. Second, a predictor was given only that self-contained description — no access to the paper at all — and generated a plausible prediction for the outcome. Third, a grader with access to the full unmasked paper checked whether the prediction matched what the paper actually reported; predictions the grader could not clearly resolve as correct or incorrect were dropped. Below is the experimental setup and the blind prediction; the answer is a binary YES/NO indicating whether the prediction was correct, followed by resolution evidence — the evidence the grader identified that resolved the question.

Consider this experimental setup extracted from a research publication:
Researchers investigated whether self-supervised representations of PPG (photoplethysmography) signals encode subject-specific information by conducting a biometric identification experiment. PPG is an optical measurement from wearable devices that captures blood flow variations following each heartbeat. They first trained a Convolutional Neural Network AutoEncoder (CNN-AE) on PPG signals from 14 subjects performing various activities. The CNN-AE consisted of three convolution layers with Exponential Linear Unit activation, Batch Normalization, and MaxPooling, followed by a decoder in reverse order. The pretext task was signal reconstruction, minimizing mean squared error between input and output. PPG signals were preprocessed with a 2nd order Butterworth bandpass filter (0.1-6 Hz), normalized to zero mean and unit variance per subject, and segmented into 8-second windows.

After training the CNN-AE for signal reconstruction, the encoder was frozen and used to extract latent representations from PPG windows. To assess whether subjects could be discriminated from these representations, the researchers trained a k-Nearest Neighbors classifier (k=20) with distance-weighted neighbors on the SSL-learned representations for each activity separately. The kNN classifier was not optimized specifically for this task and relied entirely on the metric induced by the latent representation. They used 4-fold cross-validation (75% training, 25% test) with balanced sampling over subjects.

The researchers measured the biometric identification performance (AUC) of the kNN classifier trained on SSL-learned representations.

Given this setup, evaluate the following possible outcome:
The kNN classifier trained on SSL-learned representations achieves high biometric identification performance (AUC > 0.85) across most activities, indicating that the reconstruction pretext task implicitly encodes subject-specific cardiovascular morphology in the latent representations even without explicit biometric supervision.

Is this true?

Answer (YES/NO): NO